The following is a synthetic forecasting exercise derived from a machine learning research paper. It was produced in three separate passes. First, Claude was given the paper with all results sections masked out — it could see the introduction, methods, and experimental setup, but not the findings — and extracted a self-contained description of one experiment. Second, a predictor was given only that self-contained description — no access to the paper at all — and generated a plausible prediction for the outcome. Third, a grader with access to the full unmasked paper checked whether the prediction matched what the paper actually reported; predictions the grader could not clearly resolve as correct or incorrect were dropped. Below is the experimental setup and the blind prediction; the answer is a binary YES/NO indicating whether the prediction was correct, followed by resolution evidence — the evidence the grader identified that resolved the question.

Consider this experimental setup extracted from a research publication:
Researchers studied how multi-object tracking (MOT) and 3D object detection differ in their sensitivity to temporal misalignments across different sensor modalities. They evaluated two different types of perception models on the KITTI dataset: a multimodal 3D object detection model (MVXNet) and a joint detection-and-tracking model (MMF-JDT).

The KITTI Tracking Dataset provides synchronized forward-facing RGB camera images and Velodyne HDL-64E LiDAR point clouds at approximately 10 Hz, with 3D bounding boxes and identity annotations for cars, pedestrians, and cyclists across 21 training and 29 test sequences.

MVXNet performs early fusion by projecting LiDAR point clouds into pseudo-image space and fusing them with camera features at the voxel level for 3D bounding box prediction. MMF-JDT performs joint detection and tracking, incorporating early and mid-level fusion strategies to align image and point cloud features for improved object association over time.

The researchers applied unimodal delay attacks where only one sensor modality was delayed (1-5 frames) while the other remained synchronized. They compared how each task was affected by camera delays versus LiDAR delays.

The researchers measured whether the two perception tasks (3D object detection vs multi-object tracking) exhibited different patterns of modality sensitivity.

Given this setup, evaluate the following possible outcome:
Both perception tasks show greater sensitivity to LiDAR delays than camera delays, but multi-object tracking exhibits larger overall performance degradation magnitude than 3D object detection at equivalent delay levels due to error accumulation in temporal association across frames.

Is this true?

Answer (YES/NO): NO